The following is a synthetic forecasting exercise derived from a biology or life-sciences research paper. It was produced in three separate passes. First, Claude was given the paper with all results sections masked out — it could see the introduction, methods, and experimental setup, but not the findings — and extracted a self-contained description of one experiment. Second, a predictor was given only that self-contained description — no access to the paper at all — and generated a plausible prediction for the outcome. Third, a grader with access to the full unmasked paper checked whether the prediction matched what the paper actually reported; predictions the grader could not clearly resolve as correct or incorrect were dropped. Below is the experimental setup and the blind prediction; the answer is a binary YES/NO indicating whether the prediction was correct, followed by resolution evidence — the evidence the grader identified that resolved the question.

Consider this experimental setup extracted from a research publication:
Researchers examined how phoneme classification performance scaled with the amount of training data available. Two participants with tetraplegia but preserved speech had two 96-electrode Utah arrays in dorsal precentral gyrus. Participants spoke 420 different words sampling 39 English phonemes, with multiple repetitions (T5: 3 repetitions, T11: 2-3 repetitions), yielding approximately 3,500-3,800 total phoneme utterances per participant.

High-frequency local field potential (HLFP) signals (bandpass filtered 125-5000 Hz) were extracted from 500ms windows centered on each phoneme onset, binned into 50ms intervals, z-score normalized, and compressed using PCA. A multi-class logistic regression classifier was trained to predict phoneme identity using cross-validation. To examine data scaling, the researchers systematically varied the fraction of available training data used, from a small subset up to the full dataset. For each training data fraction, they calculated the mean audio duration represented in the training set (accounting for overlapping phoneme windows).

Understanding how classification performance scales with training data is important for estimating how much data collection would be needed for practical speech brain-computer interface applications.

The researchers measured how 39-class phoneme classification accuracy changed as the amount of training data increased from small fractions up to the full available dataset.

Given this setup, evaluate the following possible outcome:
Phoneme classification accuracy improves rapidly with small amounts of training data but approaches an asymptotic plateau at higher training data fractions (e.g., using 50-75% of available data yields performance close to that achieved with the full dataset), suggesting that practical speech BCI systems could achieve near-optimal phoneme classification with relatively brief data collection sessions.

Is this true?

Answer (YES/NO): NO